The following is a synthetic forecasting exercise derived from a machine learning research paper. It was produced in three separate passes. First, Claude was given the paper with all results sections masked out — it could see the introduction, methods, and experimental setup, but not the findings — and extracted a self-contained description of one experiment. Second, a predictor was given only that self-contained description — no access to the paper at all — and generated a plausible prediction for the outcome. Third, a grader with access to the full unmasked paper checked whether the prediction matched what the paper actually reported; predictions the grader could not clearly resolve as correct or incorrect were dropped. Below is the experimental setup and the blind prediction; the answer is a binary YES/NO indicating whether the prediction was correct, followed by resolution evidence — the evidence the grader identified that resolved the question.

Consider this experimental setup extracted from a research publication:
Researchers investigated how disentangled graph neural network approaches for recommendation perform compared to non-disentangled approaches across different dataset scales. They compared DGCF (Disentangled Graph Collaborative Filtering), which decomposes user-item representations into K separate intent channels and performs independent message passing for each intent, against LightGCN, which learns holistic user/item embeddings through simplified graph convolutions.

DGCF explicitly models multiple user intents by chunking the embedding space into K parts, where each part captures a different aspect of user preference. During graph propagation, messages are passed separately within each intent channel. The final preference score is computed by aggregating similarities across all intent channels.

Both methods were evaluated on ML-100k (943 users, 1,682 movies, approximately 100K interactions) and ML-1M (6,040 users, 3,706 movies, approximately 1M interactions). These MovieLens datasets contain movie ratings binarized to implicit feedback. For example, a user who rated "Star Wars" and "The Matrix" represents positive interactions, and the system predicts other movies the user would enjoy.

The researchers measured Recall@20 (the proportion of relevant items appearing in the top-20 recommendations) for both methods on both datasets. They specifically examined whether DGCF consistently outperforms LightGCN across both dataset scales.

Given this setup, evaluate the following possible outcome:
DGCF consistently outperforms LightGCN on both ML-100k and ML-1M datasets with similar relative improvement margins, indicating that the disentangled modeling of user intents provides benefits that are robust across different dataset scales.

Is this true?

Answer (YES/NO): NO